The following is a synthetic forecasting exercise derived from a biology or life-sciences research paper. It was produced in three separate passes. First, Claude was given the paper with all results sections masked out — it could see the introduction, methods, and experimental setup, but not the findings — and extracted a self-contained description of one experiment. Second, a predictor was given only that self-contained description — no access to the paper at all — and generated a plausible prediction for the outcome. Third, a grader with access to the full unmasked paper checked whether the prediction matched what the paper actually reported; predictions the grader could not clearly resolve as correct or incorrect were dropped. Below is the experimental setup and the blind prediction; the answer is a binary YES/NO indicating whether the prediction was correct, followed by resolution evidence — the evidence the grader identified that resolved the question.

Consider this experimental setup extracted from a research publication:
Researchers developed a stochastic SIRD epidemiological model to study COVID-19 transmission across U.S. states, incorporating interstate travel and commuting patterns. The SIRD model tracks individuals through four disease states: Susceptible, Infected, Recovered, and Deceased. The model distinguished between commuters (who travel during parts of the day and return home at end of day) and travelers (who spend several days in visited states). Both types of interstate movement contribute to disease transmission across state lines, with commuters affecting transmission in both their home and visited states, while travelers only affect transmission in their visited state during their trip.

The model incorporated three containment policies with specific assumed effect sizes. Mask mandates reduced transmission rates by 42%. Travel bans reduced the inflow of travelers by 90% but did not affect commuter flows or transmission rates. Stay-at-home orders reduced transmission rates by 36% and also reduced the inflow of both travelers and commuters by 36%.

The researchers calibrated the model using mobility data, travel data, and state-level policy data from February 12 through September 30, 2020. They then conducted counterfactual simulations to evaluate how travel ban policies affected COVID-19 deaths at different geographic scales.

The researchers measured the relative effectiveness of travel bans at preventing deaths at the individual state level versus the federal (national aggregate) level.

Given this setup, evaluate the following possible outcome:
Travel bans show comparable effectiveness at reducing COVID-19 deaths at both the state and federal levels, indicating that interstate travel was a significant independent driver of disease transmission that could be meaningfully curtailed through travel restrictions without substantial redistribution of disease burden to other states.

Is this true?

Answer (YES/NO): NO